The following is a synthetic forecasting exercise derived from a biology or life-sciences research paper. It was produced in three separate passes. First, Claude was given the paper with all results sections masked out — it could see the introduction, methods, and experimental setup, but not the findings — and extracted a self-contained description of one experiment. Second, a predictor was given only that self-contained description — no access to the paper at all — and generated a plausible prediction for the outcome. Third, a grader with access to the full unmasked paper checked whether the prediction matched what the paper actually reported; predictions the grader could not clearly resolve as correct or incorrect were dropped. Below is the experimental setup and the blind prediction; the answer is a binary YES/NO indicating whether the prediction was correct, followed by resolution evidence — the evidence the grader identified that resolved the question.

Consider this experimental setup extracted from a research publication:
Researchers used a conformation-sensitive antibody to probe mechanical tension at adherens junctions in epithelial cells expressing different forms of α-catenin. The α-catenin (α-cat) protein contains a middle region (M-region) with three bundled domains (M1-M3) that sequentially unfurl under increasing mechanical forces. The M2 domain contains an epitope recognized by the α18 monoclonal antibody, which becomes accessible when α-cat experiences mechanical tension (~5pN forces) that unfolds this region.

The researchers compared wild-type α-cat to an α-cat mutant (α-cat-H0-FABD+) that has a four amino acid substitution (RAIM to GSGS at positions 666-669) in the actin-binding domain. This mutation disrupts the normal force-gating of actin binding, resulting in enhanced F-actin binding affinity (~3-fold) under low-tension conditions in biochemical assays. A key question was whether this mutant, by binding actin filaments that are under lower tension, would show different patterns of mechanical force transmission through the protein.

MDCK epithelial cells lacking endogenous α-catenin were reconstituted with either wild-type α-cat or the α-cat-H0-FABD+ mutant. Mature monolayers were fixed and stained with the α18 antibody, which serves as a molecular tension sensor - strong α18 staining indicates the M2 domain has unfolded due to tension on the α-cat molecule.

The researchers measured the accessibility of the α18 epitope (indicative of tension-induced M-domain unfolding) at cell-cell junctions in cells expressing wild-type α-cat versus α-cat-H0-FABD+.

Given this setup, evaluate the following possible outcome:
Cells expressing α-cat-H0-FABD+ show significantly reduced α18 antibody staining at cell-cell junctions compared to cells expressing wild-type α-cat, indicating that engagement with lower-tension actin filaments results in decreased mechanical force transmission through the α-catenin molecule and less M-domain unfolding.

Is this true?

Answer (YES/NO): NO